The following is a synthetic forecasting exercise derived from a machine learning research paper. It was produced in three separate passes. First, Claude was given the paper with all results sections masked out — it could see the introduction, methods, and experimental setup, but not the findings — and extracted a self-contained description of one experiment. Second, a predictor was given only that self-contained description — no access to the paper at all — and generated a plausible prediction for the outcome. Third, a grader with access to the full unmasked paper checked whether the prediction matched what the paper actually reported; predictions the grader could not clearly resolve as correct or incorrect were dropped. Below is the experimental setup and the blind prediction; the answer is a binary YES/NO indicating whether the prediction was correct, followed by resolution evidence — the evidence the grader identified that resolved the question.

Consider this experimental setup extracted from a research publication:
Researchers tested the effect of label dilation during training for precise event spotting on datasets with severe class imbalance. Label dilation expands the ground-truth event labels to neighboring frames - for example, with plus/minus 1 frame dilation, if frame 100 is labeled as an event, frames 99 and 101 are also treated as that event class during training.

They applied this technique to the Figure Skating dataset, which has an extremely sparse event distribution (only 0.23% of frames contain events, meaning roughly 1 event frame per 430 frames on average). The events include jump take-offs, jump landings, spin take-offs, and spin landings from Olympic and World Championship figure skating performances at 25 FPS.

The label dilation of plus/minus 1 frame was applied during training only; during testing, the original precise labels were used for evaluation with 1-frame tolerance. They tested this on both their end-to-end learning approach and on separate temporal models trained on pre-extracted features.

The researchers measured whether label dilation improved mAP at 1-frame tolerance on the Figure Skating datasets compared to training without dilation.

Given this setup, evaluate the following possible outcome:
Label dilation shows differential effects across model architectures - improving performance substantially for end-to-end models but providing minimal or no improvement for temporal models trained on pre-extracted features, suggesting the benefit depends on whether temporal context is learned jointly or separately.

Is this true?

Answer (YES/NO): NO